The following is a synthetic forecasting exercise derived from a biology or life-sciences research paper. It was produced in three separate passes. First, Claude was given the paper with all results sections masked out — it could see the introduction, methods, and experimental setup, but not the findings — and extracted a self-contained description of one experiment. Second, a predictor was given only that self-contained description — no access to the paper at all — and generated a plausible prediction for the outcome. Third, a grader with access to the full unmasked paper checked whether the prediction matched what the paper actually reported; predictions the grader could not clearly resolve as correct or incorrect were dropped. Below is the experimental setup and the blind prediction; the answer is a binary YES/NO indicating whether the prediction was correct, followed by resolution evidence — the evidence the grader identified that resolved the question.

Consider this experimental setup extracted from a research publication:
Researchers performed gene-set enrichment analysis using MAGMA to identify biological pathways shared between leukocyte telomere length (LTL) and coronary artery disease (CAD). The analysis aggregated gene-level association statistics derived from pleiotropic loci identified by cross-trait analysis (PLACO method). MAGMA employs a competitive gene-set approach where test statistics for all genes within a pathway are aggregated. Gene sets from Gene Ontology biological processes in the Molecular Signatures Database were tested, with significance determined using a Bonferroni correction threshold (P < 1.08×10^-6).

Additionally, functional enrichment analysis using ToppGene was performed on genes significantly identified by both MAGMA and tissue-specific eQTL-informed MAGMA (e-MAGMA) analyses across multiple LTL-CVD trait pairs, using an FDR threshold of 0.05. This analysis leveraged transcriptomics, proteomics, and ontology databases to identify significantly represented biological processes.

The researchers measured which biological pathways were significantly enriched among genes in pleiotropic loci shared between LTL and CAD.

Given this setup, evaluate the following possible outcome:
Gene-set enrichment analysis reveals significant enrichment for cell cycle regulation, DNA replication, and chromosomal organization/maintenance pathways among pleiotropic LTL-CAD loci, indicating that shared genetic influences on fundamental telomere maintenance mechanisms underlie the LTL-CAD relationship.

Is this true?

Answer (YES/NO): NO